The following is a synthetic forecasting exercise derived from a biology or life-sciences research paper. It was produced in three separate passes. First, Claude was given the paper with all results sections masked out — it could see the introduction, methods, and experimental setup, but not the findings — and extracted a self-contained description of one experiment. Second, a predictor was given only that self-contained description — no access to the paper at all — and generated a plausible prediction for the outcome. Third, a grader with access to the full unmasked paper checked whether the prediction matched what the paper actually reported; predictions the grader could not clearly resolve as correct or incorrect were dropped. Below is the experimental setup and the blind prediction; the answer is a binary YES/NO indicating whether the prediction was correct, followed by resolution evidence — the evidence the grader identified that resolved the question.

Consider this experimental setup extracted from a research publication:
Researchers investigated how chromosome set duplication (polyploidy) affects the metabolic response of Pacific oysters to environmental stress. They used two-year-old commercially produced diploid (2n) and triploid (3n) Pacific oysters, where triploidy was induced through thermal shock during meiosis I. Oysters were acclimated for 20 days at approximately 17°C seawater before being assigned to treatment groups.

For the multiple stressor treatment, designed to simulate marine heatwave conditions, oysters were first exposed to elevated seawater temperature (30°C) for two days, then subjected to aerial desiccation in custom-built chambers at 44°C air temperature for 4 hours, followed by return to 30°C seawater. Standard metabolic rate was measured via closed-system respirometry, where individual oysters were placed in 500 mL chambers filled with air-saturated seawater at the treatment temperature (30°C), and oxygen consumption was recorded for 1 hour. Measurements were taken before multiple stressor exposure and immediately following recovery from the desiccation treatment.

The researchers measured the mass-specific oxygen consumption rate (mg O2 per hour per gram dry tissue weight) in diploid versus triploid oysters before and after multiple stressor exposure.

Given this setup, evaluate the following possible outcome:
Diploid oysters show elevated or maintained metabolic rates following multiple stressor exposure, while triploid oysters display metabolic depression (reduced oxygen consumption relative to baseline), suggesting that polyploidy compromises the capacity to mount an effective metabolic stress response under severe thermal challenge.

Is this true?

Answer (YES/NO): YES